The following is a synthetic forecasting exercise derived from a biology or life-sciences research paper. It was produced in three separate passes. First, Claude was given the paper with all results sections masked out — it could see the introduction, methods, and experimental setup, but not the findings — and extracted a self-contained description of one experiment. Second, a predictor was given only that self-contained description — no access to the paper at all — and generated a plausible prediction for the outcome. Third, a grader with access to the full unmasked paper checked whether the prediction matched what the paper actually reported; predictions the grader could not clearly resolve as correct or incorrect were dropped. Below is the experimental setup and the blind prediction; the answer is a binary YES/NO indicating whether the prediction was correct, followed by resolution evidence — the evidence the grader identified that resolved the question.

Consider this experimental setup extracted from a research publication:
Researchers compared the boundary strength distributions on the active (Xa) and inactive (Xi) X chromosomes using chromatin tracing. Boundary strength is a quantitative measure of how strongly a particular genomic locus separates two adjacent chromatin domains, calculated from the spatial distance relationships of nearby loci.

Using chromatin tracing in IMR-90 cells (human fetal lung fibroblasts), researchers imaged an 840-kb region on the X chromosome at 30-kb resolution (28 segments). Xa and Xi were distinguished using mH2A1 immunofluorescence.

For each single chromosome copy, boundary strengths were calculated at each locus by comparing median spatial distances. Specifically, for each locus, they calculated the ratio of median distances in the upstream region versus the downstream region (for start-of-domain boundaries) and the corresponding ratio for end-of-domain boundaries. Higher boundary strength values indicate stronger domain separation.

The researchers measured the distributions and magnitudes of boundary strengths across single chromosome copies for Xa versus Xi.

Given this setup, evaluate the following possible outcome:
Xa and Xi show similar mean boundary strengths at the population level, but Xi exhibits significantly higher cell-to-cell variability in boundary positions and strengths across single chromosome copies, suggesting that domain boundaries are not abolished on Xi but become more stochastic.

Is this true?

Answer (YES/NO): NO